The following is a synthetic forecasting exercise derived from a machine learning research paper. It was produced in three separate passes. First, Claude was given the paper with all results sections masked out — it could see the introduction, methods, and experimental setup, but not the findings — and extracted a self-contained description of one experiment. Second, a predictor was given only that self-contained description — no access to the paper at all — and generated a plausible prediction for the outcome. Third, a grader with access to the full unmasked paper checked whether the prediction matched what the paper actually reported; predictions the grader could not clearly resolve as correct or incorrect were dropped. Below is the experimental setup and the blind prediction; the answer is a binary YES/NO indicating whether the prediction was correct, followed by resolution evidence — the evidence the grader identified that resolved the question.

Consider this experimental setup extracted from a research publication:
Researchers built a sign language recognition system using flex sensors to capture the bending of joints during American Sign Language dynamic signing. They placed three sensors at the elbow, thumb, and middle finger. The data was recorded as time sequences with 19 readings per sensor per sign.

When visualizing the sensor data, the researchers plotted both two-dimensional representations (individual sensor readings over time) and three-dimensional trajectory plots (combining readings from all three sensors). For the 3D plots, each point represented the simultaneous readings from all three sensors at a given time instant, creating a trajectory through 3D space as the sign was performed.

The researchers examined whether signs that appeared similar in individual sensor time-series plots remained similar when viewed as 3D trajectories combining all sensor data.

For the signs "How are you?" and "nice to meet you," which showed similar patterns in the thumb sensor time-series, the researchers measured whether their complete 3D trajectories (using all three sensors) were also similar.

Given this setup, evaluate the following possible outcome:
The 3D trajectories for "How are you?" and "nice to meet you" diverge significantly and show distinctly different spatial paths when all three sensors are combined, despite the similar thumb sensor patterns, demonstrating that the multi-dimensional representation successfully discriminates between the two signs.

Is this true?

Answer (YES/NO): YES